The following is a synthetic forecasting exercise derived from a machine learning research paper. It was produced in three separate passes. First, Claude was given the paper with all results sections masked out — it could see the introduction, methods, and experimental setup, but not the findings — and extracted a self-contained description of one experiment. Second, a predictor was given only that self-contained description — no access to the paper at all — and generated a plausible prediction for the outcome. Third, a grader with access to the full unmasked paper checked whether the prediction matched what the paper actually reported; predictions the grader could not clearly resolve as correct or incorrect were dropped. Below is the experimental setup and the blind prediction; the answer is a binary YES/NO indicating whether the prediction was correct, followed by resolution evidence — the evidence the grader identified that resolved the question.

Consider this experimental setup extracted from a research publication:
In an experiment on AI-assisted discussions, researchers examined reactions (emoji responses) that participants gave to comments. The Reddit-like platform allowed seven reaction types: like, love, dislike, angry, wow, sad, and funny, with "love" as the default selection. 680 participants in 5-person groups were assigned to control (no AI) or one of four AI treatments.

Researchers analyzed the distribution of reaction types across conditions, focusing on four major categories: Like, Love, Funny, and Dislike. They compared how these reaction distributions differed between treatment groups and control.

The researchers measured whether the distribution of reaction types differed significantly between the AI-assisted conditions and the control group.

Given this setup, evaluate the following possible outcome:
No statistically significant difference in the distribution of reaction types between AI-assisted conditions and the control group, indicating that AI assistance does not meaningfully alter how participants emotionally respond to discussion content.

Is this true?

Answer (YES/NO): NO